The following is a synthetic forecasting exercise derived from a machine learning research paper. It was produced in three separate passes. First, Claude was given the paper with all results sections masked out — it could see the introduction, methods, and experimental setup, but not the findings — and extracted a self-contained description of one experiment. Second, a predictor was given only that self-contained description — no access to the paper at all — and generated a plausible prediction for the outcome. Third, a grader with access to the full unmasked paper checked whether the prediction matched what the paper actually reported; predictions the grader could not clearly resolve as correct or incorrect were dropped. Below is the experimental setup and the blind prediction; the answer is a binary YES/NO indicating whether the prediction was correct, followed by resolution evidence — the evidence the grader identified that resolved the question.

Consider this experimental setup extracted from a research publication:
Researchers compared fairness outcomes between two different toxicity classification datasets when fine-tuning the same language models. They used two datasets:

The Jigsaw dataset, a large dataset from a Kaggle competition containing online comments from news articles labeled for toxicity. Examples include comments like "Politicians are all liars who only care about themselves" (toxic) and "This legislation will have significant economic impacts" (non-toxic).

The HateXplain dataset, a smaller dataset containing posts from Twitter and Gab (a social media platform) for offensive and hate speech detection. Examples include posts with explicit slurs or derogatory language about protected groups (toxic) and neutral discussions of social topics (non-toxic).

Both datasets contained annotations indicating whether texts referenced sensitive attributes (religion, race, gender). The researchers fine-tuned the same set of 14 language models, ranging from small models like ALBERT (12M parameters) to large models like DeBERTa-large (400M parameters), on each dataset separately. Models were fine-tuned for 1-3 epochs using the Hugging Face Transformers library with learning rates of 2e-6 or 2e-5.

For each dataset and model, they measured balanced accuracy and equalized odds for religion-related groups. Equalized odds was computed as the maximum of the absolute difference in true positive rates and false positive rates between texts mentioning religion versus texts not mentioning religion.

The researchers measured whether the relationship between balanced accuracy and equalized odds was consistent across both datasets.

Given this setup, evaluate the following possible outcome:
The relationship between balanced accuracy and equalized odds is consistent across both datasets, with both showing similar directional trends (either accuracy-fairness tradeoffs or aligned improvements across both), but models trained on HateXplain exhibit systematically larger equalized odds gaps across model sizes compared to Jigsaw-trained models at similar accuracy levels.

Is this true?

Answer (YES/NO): NO